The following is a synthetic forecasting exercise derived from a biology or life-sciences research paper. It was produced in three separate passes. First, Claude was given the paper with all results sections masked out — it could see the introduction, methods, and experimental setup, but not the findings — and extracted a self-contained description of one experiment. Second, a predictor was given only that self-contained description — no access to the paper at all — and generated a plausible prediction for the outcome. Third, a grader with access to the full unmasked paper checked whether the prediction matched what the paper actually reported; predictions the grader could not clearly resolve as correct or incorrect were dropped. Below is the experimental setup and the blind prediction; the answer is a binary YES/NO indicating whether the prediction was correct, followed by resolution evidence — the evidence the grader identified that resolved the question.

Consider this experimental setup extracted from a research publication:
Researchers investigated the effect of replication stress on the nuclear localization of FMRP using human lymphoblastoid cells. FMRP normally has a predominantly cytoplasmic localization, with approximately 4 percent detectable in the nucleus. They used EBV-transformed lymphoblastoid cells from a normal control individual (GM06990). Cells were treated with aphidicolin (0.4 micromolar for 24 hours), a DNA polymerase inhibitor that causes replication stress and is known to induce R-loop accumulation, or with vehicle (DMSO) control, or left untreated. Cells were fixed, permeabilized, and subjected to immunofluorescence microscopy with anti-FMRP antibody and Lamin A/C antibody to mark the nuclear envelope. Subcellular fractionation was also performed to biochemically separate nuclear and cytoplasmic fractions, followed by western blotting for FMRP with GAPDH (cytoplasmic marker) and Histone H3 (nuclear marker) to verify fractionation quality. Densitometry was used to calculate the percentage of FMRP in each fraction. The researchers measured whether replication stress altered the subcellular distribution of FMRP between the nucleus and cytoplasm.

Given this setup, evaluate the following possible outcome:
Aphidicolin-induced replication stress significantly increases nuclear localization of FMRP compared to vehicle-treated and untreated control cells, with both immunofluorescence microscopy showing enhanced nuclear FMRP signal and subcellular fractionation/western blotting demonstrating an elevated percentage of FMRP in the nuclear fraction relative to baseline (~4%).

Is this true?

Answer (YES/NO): NO